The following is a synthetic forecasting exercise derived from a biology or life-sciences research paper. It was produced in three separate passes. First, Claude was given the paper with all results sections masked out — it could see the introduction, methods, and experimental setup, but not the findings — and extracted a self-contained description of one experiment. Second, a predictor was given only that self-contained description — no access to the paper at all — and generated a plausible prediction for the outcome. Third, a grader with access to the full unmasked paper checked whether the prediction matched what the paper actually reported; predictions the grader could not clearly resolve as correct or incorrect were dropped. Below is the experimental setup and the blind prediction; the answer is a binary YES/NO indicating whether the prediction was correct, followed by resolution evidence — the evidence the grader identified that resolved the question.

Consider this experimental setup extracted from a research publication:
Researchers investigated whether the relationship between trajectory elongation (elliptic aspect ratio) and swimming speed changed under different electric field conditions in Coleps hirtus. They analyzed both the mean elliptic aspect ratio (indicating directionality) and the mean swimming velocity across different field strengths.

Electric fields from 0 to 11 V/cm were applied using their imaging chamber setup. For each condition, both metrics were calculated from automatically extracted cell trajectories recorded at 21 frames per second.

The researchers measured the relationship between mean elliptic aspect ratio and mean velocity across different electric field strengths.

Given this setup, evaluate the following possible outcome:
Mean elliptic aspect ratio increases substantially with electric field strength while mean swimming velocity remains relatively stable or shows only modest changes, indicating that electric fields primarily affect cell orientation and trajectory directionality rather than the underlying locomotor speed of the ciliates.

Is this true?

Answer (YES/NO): NO